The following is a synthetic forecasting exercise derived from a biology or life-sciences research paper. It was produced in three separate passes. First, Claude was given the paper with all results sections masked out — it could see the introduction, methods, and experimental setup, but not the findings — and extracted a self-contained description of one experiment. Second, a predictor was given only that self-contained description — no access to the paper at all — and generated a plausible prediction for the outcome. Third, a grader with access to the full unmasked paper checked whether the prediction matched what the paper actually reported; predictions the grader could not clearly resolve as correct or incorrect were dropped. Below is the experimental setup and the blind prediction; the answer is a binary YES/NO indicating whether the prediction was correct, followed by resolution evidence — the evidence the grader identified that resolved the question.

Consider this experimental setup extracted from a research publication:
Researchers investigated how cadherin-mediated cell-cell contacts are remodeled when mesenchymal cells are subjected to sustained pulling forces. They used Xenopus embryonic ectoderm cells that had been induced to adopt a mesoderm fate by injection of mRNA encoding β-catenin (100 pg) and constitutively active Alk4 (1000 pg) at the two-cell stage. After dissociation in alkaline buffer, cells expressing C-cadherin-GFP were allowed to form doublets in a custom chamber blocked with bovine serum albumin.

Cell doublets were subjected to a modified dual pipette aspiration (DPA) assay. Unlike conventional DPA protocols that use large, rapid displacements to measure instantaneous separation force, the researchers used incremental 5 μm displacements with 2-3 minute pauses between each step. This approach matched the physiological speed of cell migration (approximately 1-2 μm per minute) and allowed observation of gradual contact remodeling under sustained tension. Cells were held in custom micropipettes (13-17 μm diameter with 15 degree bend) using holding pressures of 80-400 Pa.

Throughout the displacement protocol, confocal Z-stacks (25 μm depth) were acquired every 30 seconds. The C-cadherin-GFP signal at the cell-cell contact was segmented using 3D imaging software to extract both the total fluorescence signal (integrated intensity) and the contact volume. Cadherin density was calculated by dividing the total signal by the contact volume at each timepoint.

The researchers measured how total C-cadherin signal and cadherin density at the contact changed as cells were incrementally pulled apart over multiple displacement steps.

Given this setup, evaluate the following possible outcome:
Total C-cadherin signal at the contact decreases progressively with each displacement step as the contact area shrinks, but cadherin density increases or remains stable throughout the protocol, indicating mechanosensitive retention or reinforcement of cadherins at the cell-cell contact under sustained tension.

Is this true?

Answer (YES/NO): YES